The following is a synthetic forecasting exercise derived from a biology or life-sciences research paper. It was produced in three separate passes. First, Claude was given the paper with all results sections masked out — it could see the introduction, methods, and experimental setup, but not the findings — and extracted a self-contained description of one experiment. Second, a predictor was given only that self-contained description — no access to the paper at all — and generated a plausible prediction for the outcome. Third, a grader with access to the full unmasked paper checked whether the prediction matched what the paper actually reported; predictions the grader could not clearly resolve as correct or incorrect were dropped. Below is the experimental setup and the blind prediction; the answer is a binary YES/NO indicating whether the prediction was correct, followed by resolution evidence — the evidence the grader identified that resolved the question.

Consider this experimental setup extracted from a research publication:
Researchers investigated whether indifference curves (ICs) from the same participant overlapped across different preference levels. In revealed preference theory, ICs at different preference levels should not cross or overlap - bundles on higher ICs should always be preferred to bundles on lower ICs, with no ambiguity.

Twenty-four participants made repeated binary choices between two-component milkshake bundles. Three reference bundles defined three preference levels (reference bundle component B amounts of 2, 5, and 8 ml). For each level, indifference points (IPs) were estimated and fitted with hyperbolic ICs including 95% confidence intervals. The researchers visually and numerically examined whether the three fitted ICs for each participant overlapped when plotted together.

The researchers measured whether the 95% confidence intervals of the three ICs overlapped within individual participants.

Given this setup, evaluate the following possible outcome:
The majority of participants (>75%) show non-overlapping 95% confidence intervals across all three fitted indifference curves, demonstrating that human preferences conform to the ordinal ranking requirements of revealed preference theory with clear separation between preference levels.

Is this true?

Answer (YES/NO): YES